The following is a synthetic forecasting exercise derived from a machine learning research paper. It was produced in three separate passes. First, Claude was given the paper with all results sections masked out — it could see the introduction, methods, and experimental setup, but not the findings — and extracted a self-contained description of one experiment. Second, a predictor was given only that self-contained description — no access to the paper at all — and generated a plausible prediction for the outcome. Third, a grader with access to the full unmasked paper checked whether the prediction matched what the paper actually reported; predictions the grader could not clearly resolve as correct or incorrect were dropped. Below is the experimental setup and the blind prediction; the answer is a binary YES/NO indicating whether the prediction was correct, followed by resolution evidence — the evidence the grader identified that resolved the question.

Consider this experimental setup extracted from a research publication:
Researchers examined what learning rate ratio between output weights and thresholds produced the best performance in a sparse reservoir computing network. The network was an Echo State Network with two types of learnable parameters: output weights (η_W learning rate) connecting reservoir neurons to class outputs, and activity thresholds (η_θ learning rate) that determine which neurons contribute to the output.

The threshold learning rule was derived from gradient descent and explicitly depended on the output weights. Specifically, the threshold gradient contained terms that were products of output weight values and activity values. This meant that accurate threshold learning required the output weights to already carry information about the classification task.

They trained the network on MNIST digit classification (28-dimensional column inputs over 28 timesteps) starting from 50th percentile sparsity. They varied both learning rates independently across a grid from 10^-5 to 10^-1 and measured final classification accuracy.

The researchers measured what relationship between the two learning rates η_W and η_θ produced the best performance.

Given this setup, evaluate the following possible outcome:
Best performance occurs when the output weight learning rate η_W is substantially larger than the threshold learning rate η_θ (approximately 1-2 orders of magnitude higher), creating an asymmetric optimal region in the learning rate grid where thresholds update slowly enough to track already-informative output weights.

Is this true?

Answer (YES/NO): YES